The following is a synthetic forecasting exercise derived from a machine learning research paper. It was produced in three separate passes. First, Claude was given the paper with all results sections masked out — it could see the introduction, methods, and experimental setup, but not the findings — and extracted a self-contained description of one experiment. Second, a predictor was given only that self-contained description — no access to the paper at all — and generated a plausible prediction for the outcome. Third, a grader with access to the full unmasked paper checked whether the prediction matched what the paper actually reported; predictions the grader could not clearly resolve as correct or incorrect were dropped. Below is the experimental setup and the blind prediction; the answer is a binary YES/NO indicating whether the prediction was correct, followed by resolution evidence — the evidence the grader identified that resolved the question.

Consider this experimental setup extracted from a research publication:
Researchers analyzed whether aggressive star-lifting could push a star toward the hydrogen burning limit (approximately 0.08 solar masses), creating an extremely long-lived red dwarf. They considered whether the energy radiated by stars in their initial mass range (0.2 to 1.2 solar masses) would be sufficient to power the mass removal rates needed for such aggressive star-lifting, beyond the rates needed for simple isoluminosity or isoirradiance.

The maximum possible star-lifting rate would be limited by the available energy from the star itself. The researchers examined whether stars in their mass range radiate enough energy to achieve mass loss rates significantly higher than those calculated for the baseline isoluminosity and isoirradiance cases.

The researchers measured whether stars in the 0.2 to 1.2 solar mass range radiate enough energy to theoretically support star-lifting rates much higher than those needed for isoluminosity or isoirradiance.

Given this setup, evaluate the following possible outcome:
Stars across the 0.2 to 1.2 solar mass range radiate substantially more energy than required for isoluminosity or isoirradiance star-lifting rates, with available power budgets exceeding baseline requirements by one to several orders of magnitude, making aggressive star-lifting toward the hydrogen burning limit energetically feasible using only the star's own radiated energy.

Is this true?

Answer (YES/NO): YES